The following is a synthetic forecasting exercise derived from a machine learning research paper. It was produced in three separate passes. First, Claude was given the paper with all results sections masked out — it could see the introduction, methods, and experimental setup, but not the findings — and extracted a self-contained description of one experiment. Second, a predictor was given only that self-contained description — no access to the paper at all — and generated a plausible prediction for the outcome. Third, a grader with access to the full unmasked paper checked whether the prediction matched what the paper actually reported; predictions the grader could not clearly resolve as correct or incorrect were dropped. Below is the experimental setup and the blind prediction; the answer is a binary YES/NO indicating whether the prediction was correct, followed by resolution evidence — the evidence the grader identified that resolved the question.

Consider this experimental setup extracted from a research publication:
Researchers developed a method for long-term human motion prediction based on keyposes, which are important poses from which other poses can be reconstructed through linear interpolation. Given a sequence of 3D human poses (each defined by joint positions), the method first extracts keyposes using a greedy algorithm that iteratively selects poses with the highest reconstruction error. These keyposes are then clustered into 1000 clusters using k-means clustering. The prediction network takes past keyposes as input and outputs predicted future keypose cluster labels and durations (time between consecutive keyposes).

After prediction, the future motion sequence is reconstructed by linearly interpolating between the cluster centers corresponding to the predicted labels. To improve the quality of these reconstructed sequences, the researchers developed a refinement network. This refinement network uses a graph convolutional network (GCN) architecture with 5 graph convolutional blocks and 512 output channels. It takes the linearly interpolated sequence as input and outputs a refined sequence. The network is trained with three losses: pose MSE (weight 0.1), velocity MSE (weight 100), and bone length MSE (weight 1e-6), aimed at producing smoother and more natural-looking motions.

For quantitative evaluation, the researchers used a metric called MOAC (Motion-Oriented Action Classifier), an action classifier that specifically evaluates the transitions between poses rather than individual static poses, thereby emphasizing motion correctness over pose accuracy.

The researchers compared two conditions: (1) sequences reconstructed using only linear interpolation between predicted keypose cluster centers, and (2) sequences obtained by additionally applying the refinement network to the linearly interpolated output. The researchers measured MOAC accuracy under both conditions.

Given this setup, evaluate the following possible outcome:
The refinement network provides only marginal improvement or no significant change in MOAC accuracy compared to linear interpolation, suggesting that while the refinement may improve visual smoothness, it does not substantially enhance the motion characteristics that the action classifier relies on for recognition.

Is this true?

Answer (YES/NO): YES